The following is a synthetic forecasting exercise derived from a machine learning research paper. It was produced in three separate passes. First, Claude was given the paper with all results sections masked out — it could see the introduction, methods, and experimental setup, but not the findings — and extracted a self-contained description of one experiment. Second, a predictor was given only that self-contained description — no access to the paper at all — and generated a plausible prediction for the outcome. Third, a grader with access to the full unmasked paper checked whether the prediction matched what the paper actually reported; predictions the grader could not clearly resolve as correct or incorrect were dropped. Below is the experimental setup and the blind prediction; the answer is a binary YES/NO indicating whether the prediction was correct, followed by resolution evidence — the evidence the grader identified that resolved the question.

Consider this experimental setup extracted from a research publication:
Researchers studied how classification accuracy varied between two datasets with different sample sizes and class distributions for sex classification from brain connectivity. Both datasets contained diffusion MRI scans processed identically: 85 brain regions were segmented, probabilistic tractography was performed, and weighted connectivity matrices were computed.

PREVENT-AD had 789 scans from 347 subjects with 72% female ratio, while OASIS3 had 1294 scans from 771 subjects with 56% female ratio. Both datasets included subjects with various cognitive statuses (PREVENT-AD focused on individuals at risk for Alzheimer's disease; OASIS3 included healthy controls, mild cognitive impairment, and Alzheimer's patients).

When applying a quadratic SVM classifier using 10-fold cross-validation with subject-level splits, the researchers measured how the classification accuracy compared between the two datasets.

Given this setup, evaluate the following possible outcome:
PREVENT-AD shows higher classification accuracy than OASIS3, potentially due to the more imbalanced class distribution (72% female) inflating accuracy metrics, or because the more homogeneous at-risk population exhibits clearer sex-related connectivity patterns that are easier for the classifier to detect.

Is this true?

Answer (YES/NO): YES